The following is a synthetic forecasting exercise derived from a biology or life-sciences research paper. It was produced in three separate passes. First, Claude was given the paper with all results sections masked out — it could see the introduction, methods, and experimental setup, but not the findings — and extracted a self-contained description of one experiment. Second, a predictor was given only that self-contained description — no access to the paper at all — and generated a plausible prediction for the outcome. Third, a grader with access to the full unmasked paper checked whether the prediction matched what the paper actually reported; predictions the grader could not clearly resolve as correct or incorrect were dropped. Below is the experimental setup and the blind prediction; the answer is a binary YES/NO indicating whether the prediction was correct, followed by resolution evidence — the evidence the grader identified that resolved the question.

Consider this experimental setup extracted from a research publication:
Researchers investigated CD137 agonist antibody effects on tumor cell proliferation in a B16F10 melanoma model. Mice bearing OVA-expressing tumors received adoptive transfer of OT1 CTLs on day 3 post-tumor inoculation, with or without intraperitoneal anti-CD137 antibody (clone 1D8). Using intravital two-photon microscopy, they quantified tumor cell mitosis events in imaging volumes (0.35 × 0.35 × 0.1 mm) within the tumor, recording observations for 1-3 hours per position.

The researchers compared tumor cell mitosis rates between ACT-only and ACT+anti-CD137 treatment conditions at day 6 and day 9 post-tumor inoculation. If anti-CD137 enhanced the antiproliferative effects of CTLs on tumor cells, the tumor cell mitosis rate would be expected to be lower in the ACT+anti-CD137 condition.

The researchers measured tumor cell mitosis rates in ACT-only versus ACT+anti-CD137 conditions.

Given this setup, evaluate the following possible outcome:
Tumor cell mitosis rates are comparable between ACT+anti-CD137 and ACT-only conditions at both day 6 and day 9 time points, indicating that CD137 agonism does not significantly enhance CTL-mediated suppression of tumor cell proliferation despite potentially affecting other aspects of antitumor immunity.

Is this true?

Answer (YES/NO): NO